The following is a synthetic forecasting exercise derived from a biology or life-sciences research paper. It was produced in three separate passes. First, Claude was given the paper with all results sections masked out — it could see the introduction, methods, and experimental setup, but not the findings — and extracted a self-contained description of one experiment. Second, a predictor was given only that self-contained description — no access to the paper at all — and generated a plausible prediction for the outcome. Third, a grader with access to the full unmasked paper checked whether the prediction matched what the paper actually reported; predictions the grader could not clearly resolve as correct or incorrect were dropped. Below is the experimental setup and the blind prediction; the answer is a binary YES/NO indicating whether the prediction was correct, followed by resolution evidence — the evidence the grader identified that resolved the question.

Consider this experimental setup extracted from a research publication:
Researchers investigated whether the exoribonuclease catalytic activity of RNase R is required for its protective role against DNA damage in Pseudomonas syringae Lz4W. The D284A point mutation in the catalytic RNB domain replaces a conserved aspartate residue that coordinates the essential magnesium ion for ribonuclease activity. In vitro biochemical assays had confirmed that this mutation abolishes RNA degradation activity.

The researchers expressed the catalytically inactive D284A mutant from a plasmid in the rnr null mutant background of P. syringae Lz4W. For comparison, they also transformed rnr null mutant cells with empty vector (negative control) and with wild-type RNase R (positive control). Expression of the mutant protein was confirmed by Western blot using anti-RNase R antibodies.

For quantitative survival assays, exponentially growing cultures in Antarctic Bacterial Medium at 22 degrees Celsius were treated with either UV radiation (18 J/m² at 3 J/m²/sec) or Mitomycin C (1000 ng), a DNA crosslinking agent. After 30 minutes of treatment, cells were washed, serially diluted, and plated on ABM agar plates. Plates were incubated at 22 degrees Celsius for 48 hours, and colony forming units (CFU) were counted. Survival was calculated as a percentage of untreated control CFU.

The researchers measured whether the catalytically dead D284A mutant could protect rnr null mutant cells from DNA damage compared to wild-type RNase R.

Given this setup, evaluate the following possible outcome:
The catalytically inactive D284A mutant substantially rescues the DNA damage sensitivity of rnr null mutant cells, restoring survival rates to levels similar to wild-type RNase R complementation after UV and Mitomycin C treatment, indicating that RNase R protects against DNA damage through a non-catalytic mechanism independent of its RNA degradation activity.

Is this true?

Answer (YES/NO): YES